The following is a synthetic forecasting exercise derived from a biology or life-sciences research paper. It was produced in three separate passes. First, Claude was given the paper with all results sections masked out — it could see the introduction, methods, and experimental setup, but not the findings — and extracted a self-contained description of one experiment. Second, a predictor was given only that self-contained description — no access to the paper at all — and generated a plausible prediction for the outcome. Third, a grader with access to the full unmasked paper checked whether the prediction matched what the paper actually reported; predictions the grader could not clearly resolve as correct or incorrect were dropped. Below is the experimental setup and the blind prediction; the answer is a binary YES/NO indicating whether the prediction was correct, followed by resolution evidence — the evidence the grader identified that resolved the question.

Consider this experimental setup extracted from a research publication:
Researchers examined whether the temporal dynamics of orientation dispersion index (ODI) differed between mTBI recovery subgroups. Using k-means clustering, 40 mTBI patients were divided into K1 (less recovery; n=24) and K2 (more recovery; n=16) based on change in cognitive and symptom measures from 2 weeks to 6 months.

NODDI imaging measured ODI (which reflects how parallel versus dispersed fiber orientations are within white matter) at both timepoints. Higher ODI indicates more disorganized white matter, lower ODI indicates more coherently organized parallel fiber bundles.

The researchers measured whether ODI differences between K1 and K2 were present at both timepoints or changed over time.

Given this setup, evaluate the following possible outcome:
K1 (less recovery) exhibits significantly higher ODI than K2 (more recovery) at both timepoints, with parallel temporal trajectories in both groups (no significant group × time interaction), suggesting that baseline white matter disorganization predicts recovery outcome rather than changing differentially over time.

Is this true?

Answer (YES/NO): YES